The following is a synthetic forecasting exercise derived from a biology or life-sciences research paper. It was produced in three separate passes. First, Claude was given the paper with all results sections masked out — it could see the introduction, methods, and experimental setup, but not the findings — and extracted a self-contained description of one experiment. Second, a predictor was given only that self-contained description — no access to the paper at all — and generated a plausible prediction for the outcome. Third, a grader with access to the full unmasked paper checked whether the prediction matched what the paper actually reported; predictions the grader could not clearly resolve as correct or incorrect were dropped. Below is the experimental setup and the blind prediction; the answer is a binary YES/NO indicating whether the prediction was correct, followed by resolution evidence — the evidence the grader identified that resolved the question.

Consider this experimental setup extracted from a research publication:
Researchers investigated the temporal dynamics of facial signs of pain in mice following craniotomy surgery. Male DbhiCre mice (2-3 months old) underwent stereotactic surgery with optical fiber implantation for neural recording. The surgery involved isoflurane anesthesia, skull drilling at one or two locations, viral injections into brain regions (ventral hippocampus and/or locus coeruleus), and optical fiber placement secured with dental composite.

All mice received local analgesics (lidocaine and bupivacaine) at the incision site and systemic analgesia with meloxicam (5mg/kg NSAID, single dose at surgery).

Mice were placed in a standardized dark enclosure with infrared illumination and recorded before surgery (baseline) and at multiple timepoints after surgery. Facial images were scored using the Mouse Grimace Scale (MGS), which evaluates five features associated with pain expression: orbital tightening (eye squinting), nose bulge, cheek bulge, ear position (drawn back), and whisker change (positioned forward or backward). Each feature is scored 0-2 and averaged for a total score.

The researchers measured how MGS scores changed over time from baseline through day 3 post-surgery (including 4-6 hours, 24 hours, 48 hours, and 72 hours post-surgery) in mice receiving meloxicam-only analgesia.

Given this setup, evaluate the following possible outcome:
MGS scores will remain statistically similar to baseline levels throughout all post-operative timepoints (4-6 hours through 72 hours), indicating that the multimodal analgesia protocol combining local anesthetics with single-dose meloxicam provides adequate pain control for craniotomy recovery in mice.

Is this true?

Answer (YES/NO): NO